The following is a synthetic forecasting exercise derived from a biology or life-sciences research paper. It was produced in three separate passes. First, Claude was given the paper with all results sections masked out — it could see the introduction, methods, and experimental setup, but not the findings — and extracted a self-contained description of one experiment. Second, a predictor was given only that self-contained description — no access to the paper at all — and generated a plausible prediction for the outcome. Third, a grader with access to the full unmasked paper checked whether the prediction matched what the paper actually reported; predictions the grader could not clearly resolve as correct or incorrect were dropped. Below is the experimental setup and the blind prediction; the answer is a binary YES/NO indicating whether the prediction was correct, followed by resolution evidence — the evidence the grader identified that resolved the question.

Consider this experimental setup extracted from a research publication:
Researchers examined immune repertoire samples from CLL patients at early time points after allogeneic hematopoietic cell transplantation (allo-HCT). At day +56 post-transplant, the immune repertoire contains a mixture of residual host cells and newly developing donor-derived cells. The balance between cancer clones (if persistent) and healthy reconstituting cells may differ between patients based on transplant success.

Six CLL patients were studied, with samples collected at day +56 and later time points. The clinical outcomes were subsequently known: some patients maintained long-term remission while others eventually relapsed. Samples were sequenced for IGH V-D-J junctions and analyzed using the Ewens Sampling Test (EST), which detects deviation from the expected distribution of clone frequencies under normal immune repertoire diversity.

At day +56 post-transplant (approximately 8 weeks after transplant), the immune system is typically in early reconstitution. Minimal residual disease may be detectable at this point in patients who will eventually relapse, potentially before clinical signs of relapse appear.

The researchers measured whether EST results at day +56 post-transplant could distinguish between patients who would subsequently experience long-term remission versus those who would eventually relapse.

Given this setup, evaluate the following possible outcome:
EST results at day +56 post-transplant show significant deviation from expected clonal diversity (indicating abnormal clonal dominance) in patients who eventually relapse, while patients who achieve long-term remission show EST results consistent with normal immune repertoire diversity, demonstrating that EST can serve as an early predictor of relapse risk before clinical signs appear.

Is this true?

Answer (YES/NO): NO